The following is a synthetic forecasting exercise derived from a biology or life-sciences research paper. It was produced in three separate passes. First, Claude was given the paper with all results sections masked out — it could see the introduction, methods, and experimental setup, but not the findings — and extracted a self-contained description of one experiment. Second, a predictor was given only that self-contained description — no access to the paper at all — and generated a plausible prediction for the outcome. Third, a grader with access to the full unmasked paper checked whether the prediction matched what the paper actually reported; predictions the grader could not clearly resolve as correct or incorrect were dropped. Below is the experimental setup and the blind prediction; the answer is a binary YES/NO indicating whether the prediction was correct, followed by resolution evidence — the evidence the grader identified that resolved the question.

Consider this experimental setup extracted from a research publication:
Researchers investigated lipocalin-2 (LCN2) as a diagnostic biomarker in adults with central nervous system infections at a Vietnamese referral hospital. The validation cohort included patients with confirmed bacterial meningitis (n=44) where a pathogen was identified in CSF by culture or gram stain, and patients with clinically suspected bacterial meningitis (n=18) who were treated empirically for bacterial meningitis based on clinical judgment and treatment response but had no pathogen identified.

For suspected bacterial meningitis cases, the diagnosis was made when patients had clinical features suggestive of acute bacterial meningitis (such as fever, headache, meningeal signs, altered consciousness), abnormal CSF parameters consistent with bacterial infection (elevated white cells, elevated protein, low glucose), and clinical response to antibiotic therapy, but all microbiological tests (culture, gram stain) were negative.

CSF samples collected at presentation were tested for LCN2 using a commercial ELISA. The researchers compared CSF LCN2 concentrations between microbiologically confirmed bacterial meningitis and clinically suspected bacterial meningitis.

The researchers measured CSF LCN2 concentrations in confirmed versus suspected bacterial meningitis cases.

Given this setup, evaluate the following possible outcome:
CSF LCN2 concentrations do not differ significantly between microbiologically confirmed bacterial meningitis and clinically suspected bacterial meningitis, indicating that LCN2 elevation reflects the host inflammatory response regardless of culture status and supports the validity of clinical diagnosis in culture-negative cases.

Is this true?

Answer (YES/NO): YES